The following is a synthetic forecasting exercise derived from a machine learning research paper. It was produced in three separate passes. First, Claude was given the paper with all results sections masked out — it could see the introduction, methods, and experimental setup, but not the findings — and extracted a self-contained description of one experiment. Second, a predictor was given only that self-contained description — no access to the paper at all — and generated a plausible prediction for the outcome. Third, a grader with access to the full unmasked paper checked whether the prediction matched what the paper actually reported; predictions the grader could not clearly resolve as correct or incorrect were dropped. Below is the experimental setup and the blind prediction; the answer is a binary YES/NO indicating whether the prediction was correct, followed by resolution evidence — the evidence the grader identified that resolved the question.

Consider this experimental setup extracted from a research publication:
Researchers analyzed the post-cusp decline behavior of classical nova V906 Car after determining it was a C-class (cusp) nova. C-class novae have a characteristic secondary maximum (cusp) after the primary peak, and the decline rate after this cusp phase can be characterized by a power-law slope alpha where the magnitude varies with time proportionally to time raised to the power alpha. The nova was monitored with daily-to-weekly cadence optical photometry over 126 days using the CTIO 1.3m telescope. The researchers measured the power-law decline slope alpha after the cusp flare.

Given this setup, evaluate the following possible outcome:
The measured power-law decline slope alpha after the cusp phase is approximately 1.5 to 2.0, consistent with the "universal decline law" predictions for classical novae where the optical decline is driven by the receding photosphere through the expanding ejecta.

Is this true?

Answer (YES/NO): NO